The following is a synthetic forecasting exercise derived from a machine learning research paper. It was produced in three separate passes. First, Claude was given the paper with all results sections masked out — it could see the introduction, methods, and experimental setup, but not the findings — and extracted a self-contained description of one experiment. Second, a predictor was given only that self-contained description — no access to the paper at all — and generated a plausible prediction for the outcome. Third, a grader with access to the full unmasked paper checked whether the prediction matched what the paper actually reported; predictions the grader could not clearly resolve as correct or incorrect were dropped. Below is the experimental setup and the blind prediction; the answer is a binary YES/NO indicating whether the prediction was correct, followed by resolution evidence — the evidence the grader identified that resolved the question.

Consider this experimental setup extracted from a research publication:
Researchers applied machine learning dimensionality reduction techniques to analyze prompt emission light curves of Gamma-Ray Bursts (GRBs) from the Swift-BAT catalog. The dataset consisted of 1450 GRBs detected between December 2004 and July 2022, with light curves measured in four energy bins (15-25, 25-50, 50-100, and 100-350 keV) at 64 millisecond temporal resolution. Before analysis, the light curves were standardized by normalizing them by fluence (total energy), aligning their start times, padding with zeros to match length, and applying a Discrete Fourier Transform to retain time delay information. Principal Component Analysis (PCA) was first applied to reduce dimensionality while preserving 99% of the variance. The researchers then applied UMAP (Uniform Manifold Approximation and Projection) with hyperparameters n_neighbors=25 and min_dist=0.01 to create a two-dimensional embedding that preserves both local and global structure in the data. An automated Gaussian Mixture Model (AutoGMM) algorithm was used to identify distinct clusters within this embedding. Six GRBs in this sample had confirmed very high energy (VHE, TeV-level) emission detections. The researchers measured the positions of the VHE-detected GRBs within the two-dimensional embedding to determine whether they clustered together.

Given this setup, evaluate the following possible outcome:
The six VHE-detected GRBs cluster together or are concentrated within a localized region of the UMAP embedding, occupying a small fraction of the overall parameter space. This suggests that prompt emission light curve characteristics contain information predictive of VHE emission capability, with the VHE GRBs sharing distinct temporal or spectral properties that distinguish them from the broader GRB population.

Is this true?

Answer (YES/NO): NO